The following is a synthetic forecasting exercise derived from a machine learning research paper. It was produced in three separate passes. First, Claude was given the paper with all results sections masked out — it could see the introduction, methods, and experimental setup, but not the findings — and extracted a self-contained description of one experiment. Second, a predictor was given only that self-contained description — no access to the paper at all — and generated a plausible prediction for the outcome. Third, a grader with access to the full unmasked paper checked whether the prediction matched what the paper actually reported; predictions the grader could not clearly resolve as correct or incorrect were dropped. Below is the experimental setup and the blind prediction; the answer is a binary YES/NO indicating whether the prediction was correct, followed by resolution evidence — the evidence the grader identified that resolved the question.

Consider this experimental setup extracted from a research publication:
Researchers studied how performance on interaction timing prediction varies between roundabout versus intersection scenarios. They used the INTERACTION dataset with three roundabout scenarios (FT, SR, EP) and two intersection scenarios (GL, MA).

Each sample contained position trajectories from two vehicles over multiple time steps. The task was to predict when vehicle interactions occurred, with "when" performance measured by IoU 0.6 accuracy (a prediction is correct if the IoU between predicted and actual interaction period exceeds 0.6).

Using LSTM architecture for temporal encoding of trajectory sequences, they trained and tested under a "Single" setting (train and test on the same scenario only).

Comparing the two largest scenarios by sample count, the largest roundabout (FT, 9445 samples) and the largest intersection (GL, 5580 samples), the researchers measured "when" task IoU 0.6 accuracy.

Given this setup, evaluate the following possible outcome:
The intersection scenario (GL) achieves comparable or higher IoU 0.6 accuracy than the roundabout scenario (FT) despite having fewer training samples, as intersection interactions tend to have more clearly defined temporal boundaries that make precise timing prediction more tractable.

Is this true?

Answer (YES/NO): YES